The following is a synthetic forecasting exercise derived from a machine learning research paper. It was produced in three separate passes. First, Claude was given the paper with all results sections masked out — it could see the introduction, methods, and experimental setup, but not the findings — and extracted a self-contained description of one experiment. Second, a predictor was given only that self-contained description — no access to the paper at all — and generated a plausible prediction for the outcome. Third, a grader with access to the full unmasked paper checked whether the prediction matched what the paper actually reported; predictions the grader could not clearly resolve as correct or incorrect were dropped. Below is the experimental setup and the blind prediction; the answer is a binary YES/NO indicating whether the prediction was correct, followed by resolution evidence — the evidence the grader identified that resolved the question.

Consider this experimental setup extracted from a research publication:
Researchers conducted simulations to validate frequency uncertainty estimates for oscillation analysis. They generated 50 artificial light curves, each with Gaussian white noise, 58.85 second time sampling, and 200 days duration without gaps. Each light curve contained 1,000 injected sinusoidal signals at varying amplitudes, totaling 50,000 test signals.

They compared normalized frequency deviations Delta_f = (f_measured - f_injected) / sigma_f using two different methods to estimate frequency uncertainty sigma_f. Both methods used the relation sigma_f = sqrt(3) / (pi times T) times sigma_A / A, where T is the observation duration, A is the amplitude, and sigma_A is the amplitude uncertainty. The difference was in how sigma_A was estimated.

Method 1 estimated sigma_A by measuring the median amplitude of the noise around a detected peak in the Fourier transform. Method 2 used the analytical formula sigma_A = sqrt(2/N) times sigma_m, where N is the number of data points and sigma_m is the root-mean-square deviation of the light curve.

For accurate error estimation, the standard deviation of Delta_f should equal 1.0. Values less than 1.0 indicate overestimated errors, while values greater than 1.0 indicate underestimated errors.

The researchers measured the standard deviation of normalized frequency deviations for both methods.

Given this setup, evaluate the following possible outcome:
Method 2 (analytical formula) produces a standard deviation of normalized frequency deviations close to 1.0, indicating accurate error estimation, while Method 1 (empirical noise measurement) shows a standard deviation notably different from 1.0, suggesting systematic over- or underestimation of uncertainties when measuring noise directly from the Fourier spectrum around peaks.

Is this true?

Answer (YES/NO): NO